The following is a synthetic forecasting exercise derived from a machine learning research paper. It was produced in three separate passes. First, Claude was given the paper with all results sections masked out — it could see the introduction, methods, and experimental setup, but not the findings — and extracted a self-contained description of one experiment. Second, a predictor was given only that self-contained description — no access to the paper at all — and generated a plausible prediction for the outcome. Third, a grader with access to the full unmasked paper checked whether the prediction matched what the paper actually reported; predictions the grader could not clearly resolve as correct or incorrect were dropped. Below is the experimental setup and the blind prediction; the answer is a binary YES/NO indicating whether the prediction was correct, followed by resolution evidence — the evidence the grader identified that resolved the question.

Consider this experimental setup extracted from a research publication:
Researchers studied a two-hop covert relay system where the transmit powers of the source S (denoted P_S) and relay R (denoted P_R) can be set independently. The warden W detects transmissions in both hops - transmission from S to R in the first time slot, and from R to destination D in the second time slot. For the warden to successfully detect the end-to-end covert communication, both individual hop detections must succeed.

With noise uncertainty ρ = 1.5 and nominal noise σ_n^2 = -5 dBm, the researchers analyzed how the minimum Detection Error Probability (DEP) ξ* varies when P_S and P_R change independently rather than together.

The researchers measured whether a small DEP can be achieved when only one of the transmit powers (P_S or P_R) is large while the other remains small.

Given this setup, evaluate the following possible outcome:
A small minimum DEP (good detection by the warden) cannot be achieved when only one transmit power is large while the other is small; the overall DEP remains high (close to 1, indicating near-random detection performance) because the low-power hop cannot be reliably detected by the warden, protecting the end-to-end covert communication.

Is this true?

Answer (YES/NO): YES